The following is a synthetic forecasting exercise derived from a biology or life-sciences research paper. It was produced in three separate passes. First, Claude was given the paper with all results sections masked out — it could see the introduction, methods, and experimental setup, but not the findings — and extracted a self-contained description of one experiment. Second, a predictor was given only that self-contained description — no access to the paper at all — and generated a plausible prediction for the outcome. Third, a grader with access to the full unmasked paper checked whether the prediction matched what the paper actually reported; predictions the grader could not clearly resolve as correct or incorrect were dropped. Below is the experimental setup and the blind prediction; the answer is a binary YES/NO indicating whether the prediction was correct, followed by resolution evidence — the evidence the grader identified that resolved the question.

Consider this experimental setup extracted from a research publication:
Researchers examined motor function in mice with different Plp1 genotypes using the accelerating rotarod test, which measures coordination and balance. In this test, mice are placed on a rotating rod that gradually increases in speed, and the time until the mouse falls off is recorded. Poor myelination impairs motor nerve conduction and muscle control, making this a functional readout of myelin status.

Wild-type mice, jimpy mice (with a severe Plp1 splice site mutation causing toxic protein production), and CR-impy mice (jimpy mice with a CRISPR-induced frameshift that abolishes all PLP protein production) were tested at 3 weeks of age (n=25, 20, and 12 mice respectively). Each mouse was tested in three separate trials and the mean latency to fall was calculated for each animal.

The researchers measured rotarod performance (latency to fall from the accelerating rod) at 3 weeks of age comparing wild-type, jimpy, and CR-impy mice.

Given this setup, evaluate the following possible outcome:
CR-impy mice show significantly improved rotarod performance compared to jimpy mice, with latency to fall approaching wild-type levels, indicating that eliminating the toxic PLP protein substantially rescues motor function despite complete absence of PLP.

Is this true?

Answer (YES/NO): YES